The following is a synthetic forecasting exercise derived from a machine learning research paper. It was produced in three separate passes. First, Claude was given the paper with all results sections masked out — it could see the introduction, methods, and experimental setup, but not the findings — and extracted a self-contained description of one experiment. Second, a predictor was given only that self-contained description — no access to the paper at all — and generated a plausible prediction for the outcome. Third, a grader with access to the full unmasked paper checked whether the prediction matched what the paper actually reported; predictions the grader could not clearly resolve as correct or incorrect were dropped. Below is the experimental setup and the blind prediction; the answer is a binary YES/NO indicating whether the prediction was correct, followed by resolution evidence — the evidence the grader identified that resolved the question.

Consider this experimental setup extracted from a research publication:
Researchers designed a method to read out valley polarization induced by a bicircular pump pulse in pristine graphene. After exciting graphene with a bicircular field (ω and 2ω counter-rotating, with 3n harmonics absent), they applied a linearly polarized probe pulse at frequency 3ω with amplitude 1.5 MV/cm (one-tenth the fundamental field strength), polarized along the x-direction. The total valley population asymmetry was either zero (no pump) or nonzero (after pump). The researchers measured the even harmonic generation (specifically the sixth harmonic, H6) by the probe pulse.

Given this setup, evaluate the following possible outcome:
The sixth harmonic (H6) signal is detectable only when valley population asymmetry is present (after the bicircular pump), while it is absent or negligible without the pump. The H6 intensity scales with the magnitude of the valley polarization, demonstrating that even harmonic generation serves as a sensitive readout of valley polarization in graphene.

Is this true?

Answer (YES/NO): YES